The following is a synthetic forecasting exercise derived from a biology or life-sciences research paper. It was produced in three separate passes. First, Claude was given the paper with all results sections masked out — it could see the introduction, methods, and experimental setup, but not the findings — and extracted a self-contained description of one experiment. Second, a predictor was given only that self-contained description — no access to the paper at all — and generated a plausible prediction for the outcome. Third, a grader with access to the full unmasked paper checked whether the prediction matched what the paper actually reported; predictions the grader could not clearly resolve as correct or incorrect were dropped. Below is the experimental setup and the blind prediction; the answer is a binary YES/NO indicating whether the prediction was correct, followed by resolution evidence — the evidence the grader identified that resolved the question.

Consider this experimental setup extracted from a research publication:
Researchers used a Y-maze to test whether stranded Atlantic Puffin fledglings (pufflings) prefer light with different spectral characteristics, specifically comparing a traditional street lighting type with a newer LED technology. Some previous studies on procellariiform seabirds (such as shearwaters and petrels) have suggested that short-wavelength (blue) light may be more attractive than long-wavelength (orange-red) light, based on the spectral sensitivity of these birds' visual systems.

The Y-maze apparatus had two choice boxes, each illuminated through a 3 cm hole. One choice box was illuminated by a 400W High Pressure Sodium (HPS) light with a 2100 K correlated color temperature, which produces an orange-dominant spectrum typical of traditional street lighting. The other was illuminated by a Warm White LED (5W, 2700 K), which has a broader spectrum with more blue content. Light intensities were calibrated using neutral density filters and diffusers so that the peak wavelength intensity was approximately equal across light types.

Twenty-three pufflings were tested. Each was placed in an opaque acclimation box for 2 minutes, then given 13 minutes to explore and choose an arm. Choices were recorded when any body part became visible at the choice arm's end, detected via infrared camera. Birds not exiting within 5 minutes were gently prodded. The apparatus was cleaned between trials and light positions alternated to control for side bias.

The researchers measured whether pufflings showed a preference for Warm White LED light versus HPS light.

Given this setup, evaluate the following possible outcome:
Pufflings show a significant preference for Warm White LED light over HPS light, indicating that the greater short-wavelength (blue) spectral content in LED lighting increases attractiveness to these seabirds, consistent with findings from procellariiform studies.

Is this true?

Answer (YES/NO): NO